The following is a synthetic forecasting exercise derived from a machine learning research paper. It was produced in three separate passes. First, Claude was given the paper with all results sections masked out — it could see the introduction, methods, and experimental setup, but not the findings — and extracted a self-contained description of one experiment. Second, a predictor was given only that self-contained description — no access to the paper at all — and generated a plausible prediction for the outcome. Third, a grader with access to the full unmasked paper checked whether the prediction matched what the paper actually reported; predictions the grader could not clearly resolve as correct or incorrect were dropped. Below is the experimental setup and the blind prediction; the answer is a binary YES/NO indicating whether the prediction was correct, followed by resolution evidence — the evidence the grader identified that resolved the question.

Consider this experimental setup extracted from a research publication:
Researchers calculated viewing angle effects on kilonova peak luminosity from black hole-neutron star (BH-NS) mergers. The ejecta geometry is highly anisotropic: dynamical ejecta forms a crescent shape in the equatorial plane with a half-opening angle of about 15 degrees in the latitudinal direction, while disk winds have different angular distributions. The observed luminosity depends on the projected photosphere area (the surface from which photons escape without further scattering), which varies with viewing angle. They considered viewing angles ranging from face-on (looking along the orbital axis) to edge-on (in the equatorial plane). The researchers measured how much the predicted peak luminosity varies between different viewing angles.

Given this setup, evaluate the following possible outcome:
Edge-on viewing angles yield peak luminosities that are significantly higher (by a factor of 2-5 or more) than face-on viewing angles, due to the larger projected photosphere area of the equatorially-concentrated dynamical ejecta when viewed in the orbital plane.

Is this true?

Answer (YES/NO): NO